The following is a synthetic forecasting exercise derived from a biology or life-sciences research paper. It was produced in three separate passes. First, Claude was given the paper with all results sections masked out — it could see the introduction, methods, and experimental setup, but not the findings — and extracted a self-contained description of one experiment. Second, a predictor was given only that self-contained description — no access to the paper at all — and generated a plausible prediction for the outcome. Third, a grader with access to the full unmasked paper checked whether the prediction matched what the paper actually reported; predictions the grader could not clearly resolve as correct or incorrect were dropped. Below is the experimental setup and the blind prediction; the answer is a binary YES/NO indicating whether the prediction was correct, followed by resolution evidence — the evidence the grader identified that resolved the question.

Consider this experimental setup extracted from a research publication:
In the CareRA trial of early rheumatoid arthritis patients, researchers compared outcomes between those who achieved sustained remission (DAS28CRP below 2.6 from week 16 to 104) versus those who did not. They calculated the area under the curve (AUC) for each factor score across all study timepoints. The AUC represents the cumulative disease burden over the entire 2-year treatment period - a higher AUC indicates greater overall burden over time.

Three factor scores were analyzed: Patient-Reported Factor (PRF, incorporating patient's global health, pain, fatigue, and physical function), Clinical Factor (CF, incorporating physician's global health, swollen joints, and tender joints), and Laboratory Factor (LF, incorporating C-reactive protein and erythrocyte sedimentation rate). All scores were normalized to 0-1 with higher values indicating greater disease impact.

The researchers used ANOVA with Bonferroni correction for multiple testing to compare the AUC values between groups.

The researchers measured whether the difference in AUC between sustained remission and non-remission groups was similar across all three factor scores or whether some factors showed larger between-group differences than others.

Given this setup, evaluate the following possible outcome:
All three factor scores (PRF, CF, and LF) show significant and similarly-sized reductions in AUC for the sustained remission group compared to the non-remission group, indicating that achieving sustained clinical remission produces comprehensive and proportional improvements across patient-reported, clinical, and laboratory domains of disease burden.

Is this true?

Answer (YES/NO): NO